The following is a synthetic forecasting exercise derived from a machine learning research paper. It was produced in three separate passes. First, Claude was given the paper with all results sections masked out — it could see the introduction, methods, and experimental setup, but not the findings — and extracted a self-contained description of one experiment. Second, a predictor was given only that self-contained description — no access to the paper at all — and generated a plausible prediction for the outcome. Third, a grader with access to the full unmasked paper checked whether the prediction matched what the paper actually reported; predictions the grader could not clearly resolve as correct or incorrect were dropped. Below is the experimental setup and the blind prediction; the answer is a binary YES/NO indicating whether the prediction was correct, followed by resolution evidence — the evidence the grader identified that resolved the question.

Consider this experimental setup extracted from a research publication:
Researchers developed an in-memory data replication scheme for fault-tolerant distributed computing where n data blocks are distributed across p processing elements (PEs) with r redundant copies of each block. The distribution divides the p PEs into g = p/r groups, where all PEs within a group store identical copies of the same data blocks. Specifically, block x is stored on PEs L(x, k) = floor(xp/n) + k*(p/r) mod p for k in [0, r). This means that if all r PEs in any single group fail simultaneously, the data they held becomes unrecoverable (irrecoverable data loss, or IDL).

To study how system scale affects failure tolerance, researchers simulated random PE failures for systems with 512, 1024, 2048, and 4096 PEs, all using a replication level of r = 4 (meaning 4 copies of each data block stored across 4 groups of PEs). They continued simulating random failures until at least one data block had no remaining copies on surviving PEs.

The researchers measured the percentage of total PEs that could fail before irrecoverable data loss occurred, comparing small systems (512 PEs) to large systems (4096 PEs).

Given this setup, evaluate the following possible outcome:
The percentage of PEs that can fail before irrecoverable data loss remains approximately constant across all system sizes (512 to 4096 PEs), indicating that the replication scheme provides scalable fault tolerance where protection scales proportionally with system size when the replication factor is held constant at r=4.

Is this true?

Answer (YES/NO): NO